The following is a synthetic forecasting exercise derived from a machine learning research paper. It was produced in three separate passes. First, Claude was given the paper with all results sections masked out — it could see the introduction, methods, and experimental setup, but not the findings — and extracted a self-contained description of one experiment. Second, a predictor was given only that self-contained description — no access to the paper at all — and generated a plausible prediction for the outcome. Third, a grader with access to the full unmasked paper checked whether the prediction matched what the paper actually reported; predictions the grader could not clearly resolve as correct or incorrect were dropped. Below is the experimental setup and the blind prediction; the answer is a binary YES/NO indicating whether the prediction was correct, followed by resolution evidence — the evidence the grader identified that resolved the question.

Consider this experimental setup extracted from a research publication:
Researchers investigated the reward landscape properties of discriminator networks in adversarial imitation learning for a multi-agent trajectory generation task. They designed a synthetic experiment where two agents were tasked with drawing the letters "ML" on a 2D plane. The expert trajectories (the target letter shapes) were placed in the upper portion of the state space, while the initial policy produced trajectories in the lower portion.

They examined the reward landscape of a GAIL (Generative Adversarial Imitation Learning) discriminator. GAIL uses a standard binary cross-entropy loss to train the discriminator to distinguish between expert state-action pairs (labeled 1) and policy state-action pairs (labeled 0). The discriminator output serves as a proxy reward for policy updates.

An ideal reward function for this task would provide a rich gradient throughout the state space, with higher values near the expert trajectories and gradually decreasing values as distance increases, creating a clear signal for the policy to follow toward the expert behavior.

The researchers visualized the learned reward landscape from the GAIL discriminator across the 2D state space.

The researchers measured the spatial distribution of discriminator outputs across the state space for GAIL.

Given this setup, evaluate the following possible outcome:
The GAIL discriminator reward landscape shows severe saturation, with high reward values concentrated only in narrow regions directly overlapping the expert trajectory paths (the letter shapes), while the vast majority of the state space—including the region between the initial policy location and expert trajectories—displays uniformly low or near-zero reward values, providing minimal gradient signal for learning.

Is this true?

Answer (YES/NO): YES